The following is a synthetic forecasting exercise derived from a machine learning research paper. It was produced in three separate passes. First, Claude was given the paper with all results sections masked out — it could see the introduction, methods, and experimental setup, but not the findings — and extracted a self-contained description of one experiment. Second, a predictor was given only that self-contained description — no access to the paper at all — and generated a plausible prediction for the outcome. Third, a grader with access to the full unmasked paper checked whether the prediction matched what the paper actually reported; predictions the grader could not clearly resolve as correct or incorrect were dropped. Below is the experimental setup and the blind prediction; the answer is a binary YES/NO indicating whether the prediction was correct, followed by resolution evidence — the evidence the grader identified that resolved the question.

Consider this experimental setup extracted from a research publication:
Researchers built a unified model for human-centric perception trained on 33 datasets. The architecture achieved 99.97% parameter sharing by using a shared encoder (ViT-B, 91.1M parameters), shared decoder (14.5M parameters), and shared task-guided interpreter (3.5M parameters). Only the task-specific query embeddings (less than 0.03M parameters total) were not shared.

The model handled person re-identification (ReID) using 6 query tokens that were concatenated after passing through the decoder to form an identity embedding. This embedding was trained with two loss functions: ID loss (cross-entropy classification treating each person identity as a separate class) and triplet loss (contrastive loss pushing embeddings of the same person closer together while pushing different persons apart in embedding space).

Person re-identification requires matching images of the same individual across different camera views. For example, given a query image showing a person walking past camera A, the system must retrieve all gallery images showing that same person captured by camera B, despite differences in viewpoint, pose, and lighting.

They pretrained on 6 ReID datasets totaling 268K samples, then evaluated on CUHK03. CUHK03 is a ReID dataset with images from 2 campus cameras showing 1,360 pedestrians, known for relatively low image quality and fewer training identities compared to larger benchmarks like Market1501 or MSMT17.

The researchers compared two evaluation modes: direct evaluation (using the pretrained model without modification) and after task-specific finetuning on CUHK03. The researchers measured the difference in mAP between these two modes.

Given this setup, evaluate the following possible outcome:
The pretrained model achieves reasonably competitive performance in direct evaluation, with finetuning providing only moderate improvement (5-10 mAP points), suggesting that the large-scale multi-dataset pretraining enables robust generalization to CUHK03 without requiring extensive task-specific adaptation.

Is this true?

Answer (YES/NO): NO